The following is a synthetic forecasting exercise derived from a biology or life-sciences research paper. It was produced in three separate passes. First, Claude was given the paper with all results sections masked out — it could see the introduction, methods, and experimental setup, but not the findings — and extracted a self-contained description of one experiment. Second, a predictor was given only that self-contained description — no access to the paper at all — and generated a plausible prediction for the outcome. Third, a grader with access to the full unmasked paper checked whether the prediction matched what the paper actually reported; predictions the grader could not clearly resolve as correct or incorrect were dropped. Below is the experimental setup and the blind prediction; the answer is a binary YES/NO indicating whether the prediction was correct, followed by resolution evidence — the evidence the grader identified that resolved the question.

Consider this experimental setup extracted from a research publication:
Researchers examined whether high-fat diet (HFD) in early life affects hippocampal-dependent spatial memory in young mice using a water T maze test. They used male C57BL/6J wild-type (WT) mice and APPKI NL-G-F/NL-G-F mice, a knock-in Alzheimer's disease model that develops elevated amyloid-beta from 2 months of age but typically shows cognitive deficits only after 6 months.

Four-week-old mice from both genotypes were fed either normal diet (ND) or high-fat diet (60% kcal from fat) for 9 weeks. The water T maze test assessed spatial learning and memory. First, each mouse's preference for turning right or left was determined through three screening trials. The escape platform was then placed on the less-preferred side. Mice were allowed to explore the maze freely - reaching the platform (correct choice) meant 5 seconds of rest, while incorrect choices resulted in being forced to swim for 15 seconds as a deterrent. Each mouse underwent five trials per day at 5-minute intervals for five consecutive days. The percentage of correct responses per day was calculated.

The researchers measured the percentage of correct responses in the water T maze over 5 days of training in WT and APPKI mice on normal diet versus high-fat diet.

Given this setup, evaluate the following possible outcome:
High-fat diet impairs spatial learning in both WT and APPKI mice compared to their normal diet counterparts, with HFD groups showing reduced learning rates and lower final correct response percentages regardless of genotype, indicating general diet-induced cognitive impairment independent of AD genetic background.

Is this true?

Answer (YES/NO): NO